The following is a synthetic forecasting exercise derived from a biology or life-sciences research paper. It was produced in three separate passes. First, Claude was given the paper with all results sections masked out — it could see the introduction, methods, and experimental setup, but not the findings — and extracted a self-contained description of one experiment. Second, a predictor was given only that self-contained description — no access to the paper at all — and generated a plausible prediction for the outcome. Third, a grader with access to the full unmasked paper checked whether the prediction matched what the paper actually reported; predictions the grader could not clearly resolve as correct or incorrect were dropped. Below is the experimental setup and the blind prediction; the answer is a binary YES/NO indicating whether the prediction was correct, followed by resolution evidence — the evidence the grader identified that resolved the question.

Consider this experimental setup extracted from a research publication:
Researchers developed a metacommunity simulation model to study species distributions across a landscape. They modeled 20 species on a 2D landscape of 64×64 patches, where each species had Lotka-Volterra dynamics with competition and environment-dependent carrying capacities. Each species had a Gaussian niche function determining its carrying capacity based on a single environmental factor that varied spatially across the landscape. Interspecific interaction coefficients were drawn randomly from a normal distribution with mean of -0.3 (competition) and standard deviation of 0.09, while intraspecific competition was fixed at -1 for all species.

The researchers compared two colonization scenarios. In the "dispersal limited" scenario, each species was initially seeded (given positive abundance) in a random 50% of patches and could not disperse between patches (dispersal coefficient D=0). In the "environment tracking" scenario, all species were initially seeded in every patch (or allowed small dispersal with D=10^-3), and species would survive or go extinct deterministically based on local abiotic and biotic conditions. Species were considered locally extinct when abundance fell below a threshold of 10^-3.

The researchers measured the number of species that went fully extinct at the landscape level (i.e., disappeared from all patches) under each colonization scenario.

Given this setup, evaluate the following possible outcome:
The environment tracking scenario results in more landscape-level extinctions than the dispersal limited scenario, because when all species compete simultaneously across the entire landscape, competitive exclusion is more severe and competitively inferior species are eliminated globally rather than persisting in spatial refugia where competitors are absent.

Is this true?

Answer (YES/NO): YES